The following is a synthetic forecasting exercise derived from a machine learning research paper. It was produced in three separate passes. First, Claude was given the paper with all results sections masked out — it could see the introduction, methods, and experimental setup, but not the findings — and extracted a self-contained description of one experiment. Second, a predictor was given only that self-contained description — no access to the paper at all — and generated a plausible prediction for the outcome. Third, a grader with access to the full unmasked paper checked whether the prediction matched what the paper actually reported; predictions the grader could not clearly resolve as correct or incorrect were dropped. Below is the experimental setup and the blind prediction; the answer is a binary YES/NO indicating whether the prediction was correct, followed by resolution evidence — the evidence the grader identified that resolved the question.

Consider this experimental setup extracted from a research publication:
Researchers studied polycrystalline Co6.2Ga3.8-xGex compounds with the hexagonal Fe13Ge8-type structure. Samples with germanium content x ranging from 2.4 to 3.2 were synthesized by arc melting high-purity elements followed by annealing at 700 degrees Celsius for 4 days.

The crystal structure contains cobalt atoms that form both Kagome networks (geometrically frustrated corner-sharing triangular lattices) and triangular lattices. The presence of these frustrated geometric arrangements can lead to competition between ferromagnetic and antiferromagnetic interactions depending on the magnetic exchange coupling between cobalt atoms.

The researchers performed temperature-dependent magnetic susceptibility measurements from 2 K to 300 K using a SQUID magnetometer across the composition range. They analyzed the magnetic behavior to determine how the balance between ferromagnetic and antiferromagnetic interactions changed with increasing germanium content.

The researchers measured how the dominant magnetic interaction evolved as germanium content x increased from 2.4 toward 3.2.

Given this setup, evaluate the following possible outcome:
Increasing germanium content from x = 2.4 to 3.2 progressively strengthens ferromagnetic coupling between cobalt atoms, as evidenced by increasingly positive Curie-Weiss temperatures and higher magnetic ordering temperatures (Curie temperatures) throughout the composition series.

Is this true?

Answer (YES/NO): NO